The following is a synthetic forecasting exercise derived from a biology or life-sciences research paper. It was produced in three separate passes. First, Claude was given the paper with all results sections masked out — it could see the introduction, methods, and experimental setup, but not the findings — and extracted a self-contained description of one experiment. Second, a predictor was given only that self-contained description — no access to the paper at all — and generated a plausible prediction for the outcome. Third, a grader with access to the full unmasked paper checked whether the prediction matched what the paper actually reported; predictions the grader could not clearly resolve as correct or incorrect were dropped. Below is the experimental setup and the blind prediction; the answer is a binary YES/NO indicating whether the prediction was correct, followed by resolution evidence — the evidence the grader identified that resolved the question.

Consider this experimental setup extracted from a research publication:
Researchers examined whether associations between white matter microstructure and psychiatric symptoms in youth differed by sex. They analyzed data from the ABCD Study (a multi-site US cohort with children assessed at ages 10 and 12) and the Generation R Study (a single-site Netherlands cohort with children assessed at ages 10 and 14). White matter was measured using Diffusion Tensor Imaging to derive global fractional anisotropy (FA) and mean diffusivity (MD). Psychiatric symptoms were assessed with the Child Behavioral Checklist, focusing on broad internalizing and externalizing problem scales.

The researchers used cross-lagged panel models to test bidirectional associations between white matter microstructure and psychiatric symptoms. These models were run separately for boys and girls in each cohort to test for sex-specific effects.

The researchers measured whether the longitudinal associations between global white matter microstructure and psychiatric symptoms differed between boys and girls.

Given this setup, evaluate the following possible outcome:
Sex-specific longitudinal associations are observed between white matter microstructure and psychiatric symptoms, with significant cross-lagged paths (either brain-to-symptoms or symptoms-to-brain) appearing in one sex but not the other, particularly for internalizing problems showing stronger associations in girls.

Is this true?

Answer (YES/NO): NO